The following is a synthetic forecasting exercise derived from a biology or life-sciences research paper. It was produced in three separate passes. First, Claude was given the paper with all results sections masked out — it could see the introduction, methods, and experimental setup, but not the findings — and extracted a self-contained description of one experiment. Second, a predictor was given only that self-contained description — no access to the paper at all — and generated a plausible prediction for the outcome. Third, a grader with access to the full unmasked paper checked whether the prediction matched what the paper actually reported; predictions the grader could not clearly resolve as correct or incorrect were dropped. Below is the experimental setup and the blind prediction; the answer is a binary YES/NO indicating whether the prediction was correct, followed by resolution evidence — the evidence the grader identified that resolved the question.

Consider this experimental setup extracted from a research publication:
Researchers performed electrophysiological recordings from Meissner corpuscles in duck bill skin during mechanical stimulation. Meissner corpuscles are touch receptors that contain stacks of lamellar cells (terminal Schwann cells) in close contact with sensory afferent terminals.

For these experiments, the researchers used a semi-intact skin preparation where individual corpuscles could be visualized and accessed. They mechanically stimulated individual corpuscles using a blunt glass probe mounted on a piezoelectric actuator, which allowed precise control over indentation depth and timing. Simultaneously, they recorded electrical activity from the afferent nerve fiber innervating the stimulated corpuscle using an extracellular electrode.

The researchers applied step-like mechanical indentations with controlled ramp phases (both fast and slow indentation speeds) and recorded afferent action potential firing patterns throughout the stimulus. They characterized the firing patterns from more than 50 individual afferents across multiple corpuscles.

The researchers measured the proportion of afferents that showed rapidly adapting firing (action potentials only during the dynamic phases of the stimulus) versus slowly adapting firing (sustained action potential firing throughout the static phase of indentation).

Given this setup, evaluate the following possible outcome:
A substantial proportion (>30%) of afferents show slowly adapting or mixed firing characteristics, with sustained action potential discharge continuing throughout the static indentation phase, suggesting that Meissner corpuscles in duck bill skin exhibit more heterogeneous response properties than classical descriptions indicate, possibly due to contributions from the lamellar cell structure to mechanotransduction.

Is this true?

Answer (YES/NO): NO